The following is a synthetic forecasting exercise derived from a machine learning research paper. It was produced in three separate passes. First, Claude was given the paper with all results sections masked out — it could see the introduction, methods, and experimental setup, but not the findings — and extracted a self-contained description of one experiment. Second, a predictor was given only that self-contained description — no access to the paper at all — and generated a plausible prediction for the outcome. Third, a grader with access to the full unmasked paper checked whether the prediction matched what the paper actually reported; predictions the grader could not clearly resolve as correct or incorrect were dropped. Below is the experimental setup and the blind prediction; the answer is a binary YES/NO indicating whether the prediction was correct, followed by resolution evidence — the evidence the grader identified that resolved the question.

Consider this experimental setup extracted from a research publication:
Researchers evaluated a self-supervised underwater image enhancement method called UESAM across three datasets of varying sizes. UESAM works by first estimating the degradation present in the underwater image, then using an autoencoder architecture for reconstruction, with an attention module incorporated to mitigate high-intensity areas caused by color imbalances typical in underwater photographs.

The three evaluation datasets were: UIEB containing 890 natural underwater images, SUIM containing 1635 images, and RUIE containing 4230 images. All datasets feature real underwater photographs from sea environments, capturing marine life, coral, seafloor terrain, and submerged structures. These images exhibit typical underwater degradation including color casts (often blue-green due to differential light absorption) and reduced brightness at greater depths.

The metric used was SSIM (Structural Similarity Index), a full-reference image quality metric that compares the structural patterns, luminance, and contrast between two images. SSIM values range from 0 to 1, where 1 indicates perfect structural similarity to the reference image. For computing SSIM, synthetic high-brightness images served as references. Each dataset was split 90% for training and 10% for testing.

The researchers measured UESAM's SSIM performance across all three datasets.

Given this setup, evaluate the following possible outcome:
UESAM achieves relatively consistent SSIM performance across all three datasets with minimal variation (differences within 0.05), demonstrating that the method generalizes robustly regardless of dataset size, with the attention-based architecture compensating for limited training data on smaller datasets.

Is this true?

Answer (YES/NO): NO